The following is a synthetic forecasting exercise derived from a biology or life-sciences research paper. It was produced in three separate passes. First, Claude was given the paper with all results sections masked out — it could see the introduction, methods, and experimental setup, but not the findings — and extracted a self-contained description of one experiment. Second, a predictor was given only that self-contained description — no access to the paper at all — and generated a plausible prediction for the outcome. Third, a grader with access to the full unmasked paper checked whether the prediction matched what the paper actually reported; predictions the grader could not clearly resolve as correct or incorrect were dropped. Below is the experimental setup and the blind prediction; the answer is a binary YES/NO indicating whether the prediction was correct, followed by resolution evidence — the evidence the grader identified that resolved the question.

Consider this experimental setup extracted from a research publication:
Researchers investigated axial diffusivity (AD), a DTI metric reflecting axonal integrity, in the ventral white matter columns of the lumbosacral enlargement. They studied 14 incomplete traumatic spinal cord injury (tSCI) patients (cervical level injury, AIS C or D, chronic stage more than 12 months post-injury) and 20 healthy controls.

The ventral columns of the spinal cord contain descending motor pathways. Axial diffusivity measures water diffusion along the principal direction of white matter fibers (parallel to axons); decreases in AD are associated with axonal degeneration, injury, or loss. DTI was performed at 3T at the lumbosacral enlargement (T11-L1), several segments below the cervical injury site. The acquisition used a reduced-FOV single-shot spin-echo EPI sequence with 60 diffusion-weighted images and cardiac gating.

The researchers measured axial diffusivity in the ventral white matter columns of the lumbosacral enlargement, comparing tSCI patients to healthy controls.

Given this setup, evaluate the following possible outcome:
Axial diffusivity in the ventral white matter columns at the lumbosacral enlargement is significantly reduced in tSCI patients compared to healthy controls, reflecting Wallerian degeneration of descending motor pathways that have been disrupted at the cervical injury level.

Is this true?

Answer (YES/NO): NO